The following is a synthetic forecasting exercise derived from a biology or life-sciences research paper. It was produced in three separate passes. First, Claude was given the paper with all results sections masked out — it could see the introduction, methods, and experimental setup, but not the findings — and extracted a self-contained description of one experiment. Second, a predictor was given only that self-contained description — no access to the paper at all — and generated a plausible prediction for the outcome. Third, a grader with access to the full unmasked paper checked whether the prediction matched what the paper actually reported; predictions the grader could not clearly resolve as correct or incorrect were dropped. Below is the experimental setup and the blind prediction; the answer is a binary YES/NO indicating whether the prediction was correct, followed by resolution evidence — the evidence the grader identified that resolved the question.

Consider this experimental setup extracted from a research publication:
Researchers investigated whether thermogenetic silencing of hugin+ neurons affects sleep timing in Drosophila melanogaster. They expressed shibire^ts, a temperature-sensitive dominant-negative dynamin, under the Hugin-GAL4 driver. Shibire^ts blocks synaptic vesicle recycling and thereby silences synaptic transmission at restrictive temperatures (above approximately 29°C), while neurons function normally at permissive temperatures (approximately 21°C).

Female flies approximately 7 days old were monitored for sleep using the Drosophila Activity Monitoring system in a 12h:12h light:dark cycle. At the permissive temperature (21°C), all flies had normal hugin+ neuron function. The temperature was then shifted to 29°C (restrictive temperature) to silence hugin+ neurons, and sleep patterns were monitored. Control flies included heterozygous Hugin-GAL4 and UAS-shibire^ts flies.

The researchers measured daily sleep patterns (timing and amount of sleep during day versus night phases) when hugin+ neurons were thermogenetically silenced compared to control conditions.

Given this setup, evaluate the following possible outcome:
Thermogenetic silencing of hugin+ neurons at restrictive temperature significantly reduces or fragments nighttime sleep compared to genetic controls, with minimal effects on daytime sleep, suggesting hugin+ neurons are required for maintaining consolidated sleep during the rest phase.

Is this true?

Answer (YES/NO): NO